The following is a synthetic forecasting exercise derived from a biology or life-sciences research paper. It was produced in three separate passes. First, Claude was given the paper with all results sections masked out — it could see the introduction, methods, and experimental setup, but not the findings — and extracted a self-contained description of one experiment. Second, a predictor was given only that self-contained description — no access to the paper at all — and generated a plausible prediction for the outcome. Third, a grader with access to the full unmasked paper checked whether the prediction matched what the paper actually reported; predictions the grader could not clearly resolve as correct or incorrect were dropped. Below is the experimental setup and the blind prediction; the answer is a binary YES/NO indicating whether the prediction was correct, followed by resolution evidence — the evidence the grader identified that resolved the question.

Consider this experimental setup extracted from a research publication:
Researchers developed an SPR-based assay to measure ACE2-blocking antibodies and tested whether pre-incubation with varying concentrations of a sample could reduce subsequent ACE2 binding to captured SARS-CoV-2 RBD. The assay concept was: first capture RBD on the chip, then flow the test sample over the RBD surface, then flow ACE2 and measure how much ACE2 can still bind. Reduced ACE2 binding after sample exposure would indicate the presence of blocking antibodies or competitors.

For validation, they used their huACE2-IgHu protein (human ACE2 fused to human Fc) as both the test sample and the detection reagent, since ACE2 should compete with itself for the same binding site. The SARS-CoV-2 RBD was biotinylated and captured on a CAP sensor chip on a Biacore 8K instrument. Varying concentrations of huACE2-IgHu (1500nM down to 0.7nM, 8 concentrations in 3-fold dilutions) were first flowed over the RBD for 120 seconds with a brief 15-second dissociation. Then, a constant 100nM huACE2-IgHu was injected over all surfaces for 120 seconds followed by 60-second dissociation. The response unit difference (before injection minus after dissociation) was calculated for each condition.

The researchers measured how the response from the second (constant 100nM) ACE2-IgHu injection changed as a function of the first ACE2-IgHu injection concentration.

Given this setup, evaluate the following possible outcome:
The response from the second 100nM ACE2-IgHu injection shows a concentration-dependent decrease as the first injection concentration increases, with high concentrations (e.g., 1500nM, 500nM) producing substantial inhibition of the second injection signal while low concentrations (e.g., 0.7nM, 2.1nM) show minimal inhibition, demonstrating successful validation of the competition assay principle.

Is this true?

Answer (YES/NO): YES